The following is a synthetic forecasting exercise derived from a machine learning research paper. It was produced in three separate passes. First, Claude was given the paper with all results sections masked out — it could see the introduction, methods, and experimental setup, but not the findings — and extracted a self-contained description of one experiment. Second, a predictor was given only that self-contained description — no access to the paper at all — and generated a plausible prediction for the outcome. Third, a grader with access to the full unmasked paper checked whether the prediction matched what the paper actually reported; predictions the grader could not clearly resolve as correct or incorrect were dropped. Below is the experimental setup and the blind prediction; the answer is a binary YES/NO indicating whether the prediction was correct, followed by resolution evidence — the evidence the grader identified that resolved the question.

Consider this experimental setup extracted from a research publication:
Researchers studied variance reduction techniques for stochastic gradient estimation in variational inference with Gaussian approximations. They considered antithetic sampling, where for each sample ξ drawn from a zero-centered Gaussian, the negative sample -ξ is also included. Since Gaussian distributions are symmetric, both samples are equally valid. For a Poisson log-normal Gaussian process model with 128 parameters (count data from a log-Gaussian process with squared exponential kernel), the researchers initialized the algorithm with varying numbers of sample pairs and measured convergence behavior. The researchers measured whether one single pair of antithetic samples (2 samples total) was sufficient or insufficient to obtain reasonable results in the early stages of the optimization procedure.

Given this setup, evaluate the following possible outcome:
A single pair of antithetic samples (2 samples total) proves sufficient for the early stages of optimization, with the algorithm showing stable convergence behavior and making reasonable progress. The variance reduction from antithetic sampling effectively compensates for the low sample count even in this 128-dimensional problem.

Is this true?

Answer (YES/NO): YES